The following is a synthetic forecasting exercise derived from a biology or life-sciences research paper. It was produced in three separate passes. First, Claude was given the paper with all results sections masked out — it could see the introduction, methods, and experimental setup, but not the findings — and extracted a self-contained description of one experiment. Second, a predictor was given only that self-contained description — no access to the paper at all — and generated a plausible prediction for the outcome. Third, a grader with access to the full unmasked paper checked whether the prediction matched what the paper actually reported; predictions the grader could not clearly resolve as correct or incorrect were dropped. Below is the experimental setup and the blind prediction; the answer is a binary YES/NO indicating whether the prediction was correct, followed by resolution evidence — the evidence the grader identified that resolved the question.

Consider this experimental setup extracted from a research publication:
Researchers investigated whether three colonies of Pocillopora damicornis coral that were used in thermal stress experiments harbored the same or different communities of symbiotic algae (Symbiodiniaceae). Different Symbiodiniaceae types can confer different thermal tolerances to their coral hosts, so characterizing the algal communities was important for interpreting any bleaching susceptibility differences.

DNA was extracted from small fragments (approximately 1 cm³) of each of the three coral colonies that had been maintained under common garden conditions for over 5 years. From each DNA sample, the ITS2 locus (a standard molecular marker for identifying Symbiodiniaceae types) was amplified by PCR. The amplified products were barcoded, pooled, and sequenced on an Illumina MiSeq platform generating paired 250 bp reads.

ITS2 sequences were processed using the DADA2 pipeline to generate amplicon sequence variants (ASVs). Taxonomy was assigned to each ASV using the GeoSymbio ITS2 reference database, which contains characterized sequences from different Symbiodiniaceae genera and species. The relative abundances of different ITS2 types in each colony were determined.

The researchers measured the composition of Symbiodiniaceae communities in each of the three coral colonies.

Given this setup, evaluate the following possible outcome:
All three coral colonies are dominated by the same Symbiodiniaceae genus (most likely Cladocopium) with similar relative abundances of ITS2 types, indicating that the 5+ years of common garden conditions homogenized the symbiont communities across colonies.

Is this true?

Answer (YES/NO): NO